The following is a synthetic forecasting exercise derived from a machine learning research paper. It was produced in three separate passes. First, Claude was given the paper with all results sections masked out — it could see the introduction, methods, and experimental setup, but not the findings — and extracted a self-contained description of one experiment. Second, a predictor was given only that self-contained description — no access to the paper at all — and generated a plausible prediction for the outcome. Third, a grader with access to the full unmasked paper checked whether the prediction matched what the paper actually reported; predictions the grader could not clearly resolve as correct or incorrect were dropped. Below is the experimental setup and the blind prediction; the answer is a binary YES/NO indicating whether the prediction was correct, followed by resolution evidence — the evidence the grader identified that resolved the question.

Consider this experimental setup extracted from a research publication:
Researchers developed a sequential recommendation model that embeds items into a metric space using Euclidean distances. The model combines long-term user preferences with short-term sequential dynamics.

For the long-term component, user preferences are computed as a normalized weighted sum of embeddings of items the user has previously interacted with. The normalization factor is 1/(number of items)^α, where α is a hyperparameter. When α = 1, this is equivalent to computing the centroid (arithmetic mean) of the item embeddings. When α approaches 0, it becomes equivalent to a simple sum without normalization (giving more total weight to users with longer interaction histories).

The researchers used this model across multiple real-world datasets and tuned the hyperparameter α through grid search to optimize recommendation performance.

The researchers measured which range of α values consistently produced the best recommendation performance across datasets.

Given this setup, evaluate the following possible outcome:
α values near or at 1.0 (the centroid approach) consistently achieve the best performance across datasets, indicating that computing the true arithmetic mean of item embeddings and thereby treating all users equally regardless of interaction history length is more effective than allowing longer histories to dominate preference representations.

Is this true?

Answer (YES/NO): YES